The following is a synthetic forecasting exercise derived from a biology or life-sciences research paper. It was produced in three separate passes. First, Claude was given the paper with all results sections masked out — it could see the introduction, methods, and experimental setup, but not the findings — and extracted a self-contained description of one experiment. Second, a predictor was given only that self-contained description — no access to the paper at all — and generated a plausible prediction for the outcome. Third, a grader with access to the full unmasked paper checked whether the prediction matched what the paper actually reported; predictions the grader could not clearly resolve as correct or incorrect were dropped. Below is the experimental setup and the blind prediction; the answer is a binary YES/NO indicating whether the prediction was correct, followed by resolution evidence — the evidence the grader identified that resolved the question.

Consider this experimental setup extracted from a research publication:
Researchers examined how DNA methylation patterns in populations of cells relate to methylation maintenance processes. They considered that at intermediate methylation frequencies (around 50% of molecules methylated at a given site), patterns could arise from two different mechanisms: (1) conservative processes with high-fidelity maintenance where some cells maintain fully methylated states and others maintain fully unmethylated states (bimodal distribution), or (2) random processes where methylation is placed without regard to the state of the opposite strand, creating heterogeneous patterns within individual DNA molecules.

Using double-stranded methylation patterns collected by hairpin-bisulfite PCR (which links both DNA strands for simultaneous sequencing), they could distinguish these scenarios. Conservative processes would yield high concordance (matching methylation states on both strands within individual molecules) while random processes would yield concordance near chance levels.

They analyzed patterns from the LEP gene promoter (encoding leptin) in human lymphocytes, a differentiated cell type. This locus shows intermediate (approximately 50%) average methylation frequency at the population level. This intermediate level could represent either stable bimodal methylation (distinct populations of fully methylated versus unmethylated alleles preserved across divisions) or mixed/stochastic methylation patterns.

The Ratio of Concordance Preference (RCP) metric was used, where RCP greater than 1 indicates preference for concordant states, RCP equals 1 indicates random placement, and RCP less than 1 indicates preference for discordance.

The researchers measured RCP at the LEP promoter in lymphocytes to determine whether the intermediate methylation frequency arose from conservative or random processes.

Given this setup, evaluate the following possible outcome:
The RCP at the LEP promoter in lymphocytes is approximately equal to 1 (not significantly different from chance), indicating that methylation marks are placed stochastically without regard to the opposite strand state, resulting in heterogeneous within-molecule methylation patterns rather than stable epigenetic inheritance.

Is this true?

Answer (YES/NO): NO